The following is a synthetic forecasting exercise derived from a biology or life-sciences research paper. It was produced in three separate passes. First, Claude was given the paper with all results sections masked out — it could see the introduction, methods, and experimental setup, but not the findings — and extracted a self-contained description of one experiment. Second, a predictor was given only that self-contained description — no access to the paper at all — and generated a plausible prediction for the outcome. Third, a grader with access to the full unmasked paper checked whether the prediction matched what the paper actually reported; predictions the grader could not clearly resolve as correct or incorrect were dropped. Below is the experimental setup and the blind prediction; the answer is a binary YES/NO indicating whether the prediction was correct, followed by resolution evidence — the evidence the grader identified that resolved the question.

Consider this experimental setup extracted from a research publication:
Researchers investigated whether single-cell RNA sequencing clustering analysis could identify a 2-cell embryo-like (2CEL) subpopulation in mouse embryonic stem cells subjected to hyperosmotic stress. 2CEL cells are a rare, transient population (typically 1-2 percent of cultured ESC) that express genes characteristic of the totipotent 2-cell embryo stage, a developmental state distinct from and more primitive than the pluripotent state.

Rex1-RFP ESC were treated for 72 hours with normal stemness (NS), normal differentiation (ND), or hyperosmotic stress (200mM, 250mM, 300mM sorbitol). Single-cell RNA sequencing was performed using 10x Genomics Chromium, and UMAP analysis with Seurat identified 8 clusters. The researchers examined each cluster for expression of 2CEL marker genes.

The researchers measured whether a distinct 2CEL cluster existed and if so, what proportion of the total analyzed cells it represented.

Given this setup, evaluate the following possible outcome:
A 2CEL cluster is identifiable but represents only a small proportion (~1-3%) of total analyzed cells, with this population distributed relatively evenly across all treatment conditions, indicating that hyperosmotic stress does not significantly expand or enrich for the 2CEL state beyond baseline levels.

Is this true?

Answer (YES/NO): NO